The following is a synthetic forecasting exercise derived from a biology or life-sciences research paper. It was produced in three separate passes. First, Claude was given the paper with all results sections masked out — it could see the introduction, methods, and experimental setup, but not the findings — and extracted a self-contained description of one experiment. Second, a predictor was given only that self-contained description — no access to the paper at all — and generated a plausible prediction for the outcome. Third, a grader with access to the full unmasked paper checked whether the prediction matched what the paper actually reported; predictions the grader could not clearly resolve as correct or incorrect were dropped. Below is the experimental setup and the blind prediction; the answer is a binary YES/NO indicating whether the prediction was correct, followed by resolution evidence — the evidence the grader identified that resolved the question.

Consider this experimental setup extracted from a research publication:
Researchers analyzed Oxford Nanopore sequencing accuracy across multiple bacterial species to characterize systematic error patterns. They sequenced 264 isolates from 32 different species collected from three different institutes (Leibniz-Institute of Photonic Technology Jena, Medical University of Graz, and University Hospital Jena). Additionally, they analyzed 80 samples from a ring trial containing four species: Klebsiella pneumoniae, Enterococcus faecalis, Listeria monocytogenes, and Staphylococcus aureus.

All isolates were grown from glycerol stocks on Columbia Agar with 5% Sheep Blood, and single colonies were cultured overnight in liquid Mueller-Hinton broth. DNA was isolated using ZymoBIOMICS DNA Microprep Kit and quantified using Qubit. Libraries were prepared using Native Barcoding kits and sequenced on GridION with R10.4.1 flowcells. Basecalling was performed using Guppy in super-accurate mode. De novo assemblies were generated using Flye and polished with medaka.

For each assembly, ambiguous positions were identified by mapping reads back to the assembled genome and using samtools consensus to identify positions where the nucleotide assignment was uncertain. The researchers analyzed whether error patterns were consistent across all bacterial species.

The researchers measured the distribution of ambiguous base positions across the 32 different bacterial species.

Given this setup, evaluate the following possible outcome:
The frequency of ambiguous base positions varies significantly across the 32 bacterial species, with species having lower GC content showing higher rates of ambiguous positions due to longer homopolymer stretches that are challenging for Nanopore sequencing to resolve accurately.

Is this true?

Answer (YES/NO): NO